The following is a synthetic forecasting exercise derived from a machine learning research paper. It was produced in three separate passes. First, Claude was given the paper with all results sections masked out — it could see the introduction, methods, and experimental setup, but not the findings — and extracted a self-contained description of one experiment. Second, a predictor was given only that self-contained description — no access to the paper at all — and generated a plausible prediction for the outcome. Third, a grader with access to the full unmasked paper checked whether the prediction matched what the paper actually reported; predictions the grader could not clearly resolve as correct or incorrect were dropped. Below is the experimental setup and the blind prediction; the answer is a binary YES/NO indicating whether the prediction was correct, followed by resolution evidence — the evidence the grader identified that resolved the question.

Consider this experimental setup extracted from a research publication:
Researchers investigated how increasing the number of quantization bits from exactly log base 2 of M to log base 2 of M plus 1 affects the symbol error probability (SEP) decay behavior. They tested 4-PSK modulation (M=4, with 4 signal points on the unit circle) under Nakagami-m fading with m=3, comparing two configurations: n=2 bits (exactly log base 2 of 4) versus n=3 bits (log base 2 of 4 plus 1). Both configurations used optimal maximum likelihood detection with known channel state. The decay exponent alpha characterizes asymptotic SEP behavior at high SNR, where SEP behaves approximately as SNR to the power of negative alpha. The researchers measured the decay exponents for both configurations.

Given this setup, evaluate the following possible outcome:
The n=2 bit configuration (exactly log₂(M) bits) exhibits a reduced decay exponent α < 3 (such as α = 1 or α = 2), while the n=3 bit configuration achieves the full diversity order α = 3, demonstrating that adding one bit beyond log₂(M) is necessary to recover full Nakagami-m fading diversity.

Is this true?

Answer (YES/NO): NO